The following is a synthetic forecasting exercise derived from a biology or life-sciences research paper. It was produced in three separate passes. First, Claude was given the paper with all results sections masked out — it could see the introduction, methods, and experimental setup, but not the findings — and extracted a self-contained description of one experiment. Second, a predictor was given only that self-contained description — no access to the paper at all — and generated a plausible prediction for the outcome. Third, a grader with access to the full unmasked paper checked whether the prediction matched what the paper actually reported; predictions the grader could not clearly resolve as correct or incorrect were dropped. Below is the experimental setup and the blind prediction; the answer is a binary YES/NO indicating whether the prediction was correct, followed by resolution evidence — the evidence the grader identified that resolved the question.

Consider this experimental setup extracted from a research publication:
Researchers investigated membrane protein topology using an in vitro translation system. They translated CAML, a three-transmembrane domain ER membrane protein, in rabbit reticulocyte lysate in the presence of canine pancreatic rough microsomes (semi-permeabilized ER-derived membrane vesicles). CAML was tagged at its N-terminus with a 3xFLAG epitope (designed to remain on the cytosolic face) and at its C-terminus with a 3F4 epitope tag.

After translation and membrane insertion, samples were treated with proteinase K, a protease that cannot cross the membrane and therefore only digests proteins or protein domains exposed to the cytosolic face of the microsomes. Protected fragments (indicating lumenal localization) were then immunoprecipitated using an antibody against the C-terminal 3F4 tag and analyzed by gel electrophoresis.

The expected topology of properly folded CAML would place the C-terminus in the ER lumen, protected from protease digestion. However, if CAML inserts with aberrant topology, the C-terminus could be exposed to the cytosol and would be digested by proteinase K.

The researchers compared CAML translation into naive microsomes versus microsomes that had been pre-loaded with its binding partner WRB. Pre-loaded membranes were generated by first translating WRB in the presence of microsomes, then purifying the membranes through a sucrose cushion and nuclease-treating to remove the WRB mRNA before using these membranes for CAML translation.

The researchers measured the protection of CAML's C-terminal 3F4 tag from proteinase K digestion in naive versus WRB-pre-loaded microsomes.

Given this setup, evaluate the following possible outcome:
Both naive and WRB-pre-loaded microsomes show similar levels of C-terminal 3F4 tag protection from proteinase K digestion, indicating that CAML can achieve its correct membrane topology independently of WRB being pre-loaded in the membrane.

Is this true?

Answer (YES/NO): NO